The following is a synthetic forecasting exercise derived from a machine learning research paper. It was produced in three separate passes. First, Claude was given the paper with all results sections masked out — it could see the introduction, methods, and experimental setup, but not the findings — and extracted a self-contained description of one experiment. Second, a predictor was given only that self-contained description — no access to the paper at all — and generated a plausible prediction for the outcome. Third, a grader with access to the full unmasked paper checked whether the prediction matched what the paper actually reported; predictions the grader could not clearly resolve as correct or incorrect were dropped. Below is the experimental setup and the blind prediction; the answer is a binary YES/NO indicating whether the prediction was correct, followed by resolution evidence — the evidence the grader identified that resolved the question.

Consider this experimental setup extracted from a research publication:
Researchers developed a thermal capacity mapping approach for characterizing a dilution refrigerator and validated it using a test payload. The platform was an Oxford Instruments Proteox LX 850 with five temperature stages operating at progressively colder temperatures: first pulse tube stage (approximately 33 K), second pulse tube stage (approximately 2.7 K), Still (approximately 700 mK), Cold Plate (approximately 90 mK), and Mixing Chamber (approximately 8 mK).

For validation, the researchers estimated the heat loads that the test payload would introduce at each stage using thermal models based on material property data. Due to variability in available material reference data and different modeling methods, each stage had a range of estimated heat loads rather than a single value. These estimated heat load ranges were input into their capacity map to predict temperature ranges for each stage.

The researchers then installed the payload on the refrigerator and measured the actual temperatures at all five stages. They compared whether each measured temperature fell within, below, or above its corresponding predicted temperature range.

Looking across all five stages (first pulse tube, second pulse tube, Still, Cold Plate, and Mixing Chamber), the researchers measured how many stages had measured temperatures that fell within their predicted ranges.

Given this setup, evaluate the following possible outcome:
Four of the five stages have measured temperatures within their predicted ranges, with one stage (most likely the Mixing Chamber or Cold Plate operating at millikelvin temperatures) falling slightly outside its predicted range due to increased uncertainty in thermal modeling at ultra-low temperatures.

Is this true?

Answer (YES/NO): NO